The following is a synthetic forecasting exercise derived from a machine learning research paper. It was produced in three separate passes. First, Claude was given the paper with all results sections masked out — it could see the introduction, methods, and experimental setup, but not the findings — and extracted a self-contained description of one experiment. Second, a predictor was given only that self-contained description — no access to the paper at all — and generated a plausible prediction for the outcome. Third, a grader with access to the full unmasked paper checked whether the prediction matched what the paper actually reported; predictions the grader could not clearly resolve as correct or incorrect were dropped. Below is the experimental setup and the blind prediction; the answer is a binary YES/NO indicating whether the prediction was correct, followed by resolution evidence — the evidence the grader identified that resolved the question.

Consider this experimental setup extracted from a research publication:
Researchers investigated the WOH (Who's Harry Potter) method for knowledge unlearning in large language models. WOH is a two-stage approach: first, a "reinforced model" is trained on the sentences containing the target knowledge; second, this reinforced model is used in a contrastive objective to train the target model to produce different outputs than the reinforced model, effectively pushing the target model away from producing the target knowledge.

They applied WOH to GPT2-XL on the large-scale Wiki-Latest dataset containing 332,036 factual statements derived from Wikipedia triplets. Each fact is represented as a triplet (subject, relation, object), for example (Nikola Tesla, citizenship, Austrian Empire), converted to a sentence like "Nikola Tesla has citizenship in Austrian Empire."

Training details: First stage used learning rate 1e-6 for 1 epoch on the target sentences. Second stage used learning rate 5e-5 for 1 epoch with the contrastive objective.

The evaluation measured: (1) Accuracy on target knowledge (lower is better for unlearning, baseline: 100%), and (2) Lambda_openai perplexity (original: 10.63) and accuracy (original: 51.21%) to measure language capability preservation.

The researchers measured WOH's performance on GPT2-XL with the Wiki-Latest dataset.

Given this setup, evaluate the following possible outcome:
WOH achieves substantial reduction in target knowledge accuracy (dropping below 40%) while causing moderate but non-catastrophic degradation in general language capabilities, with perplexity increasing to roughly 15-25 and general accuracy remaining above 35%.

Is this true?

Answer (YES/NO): NO